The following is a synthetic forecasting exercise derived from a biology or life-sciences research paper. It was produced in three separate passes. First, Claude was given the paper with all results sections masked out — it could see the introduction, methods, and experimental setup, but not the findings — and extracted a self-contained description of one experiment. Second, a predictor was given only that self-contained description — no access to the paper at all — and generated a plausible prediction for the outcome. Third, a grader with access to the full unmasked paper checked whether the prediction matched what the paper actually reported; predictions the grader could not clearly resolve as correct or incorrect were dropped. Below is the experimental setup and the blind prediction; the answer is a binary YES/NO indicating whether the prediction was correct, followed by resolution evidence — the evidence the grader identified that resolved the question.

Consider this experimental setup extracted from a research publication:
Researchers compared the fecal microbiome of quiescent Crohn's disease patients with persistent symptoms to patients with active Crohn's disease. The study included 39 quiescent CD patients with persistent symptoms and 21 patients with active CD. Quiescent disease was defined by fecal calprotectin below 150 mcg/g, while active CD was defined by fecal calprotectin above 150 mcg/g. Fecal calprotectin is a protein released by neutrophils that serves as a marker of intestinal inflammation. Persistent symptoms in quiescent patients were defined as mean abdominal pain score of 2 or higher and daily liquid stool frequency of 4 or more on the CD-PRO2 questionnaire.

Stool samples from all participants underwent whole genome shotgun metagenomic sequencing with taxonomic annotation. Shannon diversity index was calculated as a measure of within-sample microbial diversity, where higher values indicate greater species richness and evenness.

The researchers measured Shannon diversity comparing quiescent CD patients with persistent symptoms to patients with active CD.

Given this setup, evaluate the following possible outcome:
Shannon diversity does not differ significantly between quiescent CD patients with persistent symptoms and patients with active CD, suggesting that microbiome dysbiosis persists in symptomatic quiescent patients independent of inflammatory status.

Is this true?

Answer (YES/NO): YES